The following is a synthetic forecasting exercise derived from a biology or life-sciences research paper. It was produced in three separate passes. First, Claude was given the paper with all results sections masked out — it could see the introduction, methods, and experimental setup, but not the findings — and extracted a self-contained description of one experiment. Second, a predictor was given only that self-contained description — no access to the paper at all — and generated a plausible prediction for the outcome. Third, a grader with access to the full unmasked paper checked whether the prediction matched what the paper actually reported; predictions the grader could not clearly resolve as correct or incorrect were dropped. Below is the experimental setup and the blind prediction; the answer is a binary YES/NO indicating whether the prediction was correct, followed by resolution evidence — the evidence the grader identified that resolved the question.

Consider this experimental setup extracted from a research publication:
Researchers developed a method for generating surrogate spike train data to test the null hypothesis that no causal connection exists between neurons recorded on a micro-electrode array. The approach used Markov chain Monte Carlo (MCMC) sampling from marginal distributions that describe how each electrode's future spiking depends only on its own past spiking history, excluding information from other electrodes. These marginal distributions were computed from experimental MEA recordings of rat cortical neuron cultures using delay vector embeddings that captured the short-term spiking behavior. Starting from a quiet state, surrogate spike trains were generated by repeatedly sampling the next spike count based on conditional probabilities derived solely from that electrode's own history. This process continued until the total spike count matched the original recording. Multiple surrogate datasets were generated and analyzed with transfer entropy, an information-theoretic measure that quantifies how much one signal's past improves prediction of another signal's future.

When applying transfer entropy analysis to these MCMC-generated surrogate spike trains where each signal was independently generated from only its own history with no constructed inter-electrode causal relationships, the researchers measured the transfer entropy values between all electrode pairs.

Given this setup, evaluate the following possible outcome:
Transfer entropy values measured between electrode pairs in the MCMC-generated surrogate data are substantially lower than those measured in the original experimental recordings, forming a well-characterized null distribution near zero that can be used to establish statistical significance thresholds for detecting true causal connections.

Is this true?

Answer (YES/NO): NO